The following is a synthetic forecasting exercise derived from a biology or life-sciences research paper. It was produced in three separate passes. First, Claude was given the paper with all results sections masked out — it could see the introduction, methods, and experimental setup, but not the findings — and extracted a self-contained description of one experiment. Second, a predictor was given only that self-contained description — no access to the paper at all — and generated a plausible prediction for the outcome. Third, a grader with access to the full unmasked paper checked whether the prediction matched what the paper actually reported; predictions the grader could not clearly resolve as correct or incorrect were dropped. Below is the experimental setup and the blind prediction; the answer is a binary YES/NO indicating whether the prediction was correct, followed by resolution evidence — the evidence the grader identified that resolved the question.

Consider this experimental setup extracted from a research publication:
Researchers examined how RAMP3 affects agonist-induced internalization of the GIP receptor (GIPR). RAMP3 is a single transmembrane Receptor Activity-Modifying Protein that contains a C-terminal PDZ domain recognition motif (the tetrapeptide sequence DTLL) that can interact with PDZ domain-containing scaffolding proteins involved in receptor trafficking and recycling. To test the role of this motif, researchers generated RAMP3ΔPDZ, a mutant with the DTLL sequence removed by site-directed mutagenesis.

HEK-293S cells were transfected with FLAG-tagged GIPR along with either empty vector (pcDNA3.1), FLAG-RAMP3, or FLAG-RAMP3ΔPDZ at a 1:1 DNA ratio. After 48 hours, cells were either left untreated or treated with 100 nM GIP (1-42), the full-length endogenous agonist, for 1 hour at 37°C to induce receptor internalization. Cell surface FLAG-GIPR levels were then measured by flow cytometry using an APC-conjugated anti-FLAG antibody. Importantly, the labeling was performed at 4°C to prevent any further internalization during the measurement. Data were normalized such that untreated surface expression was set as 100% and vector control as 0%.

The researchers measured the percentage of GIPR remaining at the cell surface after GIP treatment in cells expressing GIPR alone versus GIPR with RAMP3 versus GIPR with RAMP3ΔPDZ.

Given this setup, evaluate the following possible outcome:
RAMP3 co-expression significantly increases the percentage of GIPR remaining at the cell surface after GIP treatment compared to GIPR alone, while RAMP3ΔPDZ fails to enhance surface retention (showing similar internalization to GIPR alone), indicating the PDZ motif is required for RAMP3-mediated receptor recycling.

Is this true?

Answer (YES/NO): NO